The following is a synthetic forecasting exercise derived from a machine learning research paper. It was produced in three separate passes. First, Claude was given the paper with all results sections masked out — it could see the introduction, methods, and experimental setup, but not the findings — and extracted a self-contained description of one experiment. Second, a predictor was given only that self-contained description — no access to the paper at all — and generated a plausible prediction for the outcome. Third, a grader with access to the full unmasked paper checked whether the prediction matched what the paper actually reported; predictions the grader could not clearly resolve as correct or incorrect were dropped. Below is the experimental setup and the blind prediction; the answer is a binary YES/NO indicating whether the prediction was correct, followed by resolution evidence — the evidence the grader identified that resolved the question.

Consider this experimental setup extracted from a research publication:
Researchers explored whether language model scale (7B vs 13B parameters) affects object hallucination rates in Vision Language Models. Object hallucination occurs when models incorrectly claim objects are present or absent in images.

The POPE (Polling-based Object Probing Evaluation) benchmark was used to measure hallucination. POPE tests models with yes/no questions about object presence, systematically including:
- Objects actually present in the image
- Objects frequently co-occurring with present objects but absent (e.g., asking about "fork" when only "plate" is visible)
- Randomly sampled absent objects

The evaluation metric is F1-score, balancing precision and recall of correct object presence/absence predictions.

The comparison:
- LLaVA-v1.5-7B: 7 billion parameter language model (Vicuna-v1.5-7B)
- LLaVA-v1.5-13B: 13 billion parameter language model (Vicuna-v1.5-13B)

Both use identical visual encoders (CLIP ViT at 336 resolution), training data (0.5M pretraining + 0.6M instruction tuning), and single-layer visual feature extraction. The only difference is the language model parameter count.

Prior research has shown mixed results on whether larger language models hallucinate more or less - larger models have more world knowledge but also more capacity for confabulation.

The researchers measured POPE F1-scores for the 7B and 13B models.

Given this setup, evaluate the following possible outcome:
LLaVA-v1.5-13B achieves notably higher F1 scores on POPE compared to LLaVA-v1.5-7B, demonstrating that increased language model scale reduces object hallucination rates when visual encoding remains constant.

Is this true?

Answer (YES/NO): NO